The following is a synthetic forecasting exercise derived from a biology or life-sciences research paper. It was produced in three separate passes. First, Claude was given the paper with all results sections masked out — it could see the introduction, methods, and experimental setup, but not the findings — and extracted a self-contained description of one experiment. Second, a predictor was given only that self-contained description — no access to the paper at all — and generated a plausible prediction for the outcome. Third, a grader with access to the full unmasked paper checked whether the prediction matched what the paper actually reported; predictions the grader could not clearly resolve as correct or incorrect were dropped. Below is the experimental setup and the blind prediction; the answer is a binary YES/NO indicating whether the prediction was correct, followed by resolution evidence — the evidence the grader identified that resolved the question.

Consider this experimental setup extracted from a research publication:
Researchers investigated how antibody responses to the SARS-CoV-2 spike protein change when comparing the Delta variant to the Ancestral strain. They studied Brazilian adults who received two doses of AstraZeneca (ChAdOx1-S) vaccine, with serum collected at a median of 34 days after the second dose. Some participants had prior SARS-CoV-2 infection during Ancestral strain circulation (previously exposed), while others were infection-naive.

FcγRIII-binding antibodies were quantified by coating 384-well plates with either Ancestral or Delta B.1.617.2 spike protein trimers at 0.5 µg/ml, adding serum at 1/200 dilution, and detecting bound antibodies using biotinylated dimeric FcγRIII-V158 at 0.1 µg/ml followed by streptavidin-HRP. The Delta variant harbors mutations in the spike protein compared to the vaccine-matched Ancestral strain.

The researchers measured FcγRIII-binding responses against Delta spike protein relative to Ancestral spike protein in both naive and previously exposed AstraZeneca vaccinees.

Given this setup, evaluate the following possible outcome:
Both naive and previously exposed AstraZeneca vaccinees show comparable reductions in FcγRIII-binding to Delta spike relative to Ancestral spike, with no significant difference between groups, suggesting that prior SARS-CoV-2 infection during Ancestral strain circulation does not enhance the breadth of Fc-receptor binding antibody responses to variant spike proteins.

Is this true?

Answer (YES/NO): NO